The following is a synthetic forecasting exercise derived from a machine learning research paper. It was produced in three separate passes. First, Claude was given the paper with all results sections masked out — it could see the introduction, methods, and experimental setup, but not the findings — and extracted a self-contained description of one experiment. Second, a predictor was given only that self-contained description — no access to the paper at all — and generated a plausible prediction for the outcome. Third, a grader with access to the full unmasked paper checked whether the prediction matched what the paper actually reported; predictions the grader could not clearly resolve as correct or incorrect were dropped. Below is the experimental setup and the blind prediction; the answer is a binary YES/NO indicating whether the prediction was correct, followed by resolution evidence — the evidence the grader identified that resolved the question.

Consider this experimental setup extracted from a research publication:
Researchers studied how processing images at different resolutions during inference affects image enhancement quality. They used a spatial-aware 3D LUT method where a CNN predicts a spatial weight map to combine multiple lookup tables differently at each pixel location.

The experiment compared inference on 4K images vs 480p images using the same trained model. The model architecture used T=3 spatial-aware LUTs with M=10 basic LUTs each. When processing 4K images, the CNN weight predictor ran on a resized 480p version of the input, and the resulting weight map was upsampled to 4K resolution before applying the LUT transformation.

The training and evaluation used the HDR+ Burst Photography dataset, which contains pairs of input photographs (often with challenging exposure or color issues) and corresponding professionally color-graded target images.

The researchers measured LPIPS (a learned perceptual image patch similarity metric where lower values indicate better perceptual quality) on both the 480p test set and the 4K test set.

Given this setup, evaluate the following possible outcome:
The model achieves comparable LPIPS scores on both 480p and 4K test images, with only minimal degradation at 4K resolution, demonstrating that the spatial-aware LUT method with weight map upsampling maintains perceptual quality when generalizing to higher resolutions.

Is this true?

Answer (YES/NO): NO